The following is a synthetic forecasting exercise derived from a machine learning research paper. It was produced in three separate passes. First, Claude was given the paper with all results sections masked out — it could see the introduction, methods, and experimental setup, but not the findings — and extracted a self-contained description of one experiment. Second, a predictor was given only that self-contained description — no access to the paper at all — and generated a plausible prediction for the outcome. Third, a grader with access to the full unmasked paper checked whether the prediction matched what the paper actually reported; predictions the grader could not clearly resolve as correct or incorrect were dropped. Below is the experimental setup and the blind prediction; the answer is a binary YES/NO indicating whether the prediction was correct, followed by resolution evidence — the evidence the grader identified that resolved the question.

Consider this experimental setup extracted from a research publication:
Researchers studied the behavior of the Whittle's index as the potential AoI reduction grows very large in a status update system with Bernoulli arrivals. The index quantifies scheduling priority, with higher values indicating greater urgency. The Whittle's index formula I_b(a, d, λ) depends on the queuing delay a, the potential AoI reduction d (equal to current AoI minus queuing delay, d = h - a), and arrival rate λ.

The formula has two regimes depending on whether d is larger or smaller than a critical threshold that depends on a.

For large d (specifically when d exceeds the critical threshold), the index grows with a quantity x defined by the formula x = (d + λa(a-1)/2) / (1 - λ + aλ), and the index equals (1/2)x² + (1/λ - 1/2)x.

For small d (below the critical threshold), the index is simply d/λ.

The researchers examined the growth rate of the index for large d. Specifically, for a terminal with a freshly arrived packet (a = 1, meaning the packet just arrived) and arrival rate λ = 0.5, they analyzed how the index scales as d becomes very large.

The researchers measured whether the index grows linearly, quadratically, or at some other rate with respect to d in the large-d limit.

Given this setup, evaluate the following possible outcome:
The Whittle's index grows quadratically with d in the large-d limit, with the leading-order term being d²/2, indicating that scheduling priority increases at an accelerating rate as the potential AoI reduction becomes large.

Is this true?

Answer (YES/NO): YES